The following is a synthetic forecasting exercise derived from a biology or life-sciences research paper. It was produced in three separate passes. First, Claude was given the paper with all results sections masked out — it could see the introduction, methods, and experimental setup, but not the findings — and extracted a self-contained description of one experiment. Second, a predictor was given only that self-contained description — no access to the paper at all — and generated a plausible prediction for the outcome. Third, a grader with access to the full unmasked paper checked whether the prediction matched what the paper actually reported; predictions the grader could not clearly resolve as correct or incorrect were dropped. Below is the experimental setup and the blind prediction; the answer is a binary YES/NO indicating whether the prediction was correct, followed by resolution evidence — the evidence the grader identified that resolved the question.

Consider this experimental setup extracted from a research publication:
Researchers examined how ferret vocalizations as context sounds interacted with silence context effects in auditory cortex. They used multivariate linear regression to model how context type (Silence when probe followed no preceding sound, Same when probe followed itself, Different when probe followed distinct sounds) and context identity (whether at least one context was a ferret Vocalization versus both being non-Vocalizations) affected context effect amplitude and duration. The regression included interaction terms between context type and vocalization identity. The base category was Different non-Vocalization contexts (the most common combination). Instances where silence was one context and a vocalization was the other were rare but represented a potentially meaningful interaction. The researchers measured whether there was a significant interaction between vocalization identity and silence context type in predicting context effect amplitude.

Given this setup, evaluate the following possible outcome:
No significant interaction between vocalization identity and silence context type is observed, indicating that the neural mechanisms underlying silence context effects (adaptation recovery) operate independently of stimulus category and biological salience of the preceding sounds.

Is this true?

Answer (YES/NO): NO